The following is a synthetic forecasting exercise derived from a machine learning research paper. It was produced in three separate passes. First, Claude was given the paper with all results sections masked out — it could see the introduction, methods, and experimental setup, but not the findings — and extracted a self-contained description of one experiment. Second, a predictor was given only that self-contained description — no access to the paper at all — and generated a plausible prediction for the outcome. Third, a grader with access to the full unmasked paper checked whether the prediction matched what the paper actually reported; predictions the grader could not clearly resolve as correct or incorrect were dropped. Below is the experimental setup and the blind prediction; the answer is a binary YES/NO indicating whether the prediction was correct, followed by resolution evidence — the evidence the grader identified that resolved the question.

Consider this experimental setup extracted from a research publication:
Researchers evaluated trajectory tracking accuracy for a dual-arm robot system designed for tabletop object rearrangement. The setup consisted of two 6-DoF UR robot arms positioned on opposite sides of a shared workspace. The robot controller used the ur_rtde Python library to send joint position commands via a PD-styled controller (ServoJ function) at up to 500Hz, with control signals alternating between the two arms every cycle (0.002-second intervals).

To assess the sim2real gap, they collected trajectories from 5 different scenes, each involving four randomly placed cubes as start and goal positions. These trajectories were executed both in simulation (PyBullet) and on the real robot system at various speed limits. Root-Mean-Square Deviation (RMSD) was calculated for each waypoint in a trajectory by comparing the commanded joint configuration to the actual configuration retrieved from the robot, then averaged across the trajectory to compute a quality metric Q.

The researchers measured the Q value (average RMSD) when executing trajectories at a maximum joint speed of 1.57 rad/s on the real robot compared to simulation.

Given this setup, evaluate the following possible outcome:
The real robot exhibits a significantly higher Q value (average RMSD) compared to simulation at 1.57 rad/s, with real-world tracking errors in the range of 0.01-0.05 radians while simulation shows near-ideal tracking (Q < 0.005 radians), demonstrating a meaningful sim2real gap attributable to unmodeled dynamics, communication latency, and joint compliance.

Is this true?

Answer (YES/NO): NO